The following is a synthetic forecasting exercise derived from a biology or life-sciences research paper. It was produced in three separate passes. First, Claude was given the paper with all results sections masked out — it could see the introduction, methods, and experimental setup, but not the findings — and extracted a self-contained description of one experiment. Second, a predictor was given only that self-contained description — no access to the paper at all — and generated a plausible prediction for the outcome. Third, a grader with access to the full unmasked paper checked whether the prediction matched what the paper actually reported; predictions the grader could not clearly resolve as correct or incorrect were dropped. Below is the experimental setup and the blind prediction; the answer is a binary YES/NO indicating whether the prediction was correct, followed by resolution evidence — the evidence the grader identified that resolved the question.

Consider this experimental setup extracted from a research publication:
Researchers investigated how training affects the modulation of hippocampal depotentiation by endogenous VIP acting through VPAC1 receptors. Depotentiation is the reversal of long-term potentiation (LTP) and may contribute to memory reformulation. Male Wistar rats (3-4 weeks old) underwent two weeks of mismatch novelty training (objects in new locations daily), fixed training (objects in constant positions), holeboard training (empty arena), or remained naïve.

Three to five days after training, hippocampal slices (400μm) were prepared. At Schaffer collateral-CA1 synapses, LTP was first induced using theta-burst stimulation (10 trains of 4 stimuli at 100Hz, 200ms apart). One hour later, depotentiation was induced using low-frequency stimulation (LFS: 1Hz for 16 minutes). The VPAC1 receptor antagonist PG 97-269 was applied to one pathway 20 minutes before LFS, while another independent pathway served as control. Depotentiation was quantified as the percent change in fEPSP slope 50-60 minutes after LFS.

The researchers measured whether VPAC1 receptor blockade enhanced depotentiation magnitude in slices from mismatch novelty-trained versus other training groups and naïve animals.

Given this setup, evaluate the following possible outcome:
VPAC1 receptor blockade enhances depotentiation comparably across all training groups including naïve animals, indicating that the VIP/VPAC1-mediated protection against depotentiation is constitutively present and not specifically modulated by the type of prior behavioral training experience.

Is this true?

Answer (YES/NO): NO